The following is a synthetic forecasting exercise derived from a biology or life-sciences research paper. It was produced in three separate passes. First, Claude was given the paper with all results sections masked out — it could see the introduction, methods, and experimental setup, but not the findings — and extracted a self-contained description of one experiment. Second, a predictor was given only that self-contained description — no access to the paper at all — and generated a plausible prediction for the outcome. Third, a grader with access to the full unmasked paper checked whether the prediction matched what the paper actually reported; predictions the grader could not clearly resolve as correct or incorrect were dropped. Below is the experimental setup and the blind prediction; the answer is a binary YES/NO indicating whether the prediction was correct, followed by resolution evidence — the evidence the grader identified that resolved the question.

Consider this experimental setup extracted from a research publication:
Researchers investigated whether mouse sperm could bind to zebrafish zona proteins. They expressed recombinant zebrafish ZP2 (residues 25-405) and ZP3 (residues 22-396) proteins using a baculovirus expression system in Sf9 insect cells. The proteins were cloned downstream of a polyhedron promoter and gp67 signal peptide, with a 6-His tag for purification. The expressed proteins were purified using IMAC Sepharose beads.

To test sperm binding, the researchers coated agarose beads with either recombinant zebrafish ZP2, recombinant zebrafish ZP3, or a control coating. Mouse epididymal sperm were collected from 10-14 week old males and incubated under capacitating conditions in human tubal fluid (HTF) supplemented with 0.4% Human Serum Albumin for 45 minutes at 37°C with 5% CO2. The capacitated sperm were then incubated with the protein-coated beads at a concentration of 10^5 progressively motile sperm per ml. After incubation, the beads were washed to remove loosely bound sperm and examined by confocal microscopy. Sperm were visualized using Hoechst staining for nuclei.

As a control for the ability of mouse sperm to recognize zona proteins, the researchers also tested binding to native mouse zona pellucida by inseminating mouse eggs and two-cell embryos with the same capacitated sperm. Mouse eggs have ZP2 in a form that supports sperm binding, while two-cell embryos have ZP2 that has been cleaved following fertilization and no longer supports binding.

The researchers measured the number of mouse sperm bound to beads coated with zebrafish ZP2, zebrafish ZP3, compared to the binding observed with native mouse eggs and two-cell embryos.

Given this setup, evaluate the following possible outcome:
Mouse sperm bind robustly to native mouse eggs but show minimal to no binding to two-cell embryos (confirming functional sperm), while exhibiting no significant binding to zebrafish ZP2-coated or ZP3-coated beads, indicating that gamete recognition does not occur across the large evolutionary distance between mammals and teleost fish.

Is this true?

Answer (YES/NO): YES